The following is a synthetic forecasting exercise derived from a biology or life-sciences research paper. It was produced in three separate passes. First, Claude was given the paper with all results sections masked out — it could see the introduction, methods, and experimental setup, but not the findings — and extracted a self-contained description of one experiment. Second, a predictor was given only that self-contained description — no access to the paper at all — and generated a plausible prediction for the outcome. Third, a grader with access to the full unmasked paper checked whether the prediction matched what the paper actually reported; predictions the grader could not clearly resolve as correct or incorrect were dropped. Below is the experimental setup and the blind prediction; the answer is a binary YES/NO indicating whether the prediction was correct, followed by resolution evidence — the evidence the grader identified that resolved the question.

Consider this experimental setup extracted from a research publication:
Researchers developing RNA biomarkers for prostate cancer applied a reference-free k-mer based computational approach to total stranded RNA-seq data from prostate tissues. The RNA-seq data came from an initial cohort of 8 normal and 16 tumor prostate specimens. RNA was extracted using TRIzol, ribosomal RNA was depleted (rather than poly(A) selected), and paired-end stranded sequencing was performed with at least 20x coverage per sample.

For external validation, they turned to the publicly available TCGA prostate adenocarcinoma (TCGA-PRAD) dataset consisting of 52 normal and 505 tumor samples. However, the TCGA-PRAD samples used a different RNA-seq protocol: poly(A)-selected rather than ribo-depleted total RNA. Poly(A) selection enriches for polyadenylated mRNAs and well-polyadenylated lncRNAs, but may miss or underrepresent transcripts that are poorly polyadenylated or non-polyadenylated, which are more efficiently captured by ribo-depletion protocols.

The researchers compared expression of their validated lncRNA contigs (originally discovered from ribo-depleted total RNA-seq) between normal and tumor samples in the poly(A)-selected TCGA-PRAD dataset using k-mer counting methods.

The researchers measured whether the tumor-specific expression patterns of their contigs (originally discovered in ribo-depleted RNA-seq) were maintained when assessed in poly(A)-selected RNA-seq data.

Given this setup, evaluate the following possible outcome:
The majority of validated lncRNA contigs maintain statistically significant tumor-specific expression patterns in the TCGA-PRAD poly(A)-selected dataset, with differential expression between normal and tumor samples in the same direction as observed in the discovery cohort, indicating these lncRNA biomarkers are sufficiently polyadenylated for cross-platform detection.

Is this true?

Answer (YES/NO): YES